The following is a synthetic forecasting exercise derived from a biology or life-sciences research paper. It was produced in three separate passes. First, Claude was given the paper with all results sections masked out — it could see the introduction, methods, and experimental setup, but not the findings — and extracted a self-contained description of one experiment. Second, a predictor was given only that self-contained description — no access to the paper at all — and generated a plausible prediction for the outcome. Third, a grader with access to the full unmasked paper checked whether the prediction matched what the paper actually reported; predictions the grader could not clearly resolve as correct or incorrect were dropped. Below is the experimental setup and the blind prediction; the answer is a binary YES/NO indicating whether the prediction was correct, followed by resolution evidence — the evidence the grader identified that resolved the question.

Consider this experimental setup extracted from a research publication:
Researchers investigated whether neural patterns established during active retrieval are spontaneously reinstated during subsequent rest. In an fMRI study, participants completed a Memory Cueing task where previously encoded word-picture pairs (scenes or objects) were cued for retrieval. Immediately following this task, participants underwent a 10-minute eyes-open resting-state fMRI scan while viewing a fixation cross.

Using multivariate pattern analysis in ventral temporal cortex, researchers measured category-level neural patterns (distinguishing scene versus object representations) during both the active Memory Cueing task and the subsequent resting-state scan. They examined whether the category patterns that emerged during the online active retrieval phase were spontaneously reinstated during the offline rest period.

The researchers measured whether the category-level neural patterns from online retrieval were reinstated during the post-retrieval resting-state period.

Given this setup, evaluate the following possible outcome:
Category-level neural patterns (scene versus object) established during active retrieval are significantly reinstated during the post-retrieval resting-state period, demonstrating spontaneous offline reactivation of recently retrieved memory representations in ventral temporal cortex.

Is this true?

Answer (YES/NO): YES